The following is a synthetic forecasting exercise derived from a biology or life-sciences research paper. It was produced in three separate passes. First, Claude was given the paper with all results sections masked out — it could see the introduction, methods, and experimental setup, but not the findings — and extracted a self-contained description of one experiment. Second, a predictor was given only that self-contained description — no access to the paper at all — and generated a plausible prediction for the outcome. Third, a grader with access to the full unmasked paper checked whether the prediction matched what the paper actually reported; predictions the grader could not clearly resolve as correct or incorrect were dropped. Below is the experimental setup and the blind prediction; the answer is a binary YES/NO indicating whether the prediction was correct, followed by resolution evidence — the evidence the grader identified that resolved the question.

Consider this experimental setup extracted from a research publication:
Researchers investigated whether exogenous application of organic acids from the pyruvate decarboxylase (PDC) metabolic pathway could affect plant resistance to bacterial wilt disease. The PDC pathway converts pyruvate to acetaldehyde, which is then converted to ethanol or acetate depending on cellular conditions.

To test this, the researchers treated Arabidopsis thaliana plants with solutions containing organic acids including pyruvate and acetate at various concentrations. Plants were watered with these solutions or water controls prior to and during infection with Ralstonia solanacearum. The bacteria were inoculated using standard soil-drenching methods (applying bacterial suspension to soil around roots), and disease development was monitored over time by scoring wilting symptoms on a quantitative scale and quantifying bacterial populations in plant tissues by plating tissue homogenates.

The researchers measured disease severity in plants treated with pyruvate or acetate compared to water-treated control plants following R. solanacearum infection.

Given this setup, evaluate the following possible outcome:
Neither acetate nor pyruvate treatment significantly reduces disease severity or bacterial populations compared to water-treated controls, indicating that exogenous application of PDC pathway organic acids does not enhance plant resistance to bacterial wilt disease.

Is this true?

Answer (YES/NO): NO